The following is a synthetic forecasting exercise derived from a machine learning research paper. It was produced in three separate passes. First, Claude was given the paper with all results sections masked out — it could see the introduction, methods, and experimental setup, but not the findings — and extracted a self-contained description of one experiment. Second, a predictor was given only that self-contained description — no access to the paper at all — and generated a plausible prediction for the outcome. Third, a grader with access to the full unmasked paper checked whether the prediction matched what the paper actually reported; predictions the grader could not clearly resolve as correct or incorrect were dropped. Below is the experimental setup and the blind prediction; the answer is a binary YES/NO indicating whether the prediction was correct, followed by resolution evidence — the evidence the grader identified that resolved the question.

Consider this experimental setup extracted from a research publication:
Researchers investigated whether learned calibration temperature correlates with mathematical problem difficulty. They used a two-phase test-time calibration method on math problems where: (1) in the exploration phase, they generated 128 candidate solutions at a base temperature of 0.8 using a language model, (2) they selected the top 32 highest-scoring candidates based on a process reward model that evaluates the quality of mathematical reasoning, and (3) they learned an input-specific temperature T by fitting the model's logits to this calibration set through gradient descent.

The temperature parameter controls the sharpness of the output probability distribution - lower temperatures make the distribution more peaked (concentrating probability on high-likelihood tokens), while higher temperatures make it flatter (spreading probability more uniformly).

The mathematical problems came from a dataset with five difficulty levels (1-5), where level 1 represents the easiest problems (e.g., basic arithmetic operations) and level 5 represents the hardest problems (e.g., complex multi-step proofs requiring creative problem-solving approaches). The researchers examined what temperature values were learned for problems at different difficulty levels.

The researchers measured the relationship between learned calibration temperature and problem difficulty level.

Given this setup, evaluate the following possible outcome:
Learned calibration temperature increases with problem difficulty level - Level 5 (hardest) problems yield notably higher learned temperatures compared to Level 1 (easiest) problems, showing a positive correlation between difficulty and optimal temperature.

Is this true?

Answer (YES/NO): YES